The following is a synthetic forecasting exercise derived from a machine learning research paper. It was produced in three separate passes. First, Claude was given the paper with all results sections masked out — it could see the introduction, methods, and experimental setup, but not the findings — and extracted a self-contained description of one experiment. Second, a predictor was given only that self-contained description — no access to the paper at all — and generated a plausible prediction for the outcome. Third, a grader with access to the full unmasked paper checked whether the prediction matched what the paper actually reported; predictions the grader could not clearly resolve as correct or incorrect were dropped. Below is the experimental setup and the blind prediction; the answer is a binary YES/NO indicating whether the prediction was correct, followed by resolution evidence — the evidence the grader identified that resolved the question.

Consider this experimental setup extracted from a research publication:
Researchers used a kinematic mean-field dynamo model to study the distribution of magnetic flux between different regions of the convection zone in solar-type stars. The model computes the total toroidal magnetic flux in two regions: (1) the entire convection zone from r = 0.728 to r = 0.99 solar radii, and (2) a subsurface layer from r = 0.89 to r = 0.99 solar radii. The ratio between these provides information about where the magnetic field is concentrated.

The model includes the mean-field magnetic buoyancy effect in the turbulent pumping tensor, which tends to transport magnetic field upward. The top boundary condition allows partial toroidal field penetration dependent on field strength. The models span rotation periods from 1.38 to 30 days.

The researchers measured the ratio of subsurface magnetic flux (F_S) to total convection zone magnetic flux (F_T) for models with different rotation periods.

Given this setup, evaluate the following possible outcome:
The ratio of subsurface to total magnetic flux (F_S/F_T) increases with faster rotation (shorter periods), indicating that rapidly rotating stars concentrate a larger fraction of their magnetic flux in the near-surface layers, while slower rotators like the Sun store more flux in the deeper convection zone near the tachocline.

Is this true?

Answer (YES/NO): YES